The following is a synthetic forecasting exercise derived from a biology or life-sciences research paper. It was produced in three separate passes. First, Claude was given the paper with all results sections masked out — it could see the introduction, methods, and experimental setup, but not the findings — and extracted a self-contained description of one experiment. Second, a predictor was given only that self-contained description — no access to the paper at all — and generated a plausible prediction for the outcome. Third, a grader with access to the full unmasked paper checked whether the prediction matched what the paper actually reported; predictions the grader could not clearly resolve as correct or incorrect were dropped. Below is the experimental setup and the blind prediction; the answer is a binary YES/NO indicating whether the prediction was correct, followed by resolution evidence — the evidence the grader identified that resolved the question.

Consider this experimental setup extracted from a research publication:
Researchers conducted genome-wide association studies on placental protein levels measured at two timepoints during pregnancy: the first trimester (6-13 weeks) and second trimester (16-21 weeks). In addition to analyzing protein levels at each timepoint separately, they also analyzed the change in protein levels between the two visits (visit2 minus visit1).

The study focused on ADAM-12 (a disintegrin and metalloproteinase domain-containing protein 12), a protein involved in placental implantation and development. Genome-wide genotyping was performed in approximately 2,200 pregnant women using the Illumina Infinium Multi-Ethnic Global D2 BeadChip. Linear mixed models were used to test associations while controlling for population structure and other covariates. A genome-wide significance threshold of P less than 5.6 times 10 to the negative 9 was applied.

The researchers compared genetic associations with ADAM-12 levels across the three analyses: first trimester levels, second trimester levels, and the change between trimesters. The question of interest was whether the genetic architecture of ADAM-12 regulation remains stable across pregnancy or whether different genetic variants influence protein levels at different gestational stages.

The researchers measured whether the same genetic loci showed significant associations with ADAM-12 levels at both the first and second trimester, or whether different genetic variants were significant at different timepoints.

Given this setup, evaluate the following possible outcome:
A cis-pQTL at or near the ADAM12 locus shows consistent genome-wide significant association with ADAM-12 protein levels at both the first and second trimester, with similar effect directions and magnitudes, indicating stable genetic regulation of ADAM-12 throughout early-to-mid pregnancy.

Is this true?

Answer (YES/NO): NO